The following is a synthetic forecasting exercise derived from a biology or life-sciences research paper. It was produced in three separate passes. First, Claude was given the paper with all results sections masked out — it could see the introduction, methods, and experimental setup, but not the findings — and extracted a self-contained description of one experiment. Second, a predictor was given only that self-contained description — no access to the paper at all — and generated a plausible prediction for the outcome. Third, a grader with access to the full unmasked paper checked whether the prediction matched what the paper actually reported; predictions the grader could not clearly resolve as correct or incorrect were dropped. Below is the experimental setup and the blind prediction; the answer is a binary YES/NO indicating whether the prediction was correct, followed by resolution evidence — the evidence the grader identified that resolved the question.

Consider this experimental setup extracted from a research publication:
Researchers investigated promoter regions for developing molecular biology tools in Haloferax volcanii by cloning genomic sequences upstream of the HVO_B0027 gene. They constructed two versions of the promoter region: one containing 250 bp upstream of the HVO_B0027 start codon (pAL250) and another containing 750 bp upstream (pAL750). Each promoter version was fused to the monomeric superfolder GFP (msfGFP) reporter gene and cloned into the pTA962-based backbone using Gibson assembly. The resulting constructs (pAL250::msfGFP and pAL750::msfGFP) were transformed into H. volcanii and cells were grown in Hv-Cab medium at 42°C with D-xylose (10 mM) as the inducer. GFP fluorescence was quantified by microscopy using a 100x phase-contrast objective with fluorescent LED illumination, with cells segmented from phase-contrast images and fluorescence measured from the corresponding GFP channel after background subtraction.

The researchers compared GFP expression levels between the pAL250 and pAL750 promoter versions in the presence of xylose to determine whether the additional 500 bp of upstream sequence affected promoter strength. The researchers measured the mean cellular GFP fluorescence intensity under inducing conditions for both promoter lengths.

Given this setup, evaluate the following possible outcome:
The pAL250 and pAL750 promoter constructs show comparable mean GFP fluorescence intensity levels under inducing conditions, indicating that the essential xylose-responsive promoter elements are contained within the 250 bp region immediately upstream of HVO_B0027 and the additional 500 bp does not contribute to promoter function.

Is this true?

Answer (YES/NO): NO